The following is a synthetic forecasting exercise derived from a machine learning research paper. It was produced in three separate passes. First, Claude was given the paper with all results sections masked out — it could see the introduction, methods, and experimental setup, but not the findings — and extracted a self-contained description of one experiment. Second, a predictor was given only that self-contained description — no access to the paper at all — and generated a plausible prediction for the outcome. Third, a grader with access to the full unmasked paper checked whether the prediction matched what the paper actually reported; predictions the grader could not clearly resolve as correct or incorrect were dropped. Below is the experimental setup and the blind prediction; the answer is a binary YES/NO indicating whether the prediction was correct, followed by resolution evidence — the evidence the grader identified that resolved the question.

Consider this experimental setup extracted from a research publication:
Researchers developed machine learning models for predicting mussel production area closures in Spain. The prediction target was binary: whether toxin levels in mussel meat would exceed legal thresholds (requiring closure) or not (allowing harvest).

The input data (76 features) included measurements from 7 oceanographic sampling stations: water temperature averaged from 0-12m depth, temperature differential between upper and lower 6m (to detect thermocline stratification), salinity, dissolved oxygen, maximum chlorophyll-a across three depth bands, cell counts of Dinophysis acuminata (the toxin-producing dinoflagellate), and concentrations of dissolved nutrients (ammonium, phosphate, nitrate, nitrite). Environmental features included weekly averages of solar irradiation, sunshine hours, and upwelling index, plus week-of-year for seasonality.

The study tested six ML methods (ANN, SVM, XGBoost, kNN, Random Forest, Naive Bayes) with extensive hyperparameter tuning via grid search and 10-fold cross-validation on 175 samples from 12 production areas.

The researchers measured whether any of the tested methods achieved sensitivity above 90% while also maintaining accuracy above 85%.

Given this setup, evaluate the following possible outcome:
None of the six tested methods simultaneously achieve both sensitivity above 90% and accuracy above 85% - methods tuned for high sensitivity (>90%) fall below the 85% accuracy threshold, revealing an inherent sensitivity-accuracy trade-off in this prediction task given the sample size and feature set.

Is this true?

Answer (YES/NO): NO